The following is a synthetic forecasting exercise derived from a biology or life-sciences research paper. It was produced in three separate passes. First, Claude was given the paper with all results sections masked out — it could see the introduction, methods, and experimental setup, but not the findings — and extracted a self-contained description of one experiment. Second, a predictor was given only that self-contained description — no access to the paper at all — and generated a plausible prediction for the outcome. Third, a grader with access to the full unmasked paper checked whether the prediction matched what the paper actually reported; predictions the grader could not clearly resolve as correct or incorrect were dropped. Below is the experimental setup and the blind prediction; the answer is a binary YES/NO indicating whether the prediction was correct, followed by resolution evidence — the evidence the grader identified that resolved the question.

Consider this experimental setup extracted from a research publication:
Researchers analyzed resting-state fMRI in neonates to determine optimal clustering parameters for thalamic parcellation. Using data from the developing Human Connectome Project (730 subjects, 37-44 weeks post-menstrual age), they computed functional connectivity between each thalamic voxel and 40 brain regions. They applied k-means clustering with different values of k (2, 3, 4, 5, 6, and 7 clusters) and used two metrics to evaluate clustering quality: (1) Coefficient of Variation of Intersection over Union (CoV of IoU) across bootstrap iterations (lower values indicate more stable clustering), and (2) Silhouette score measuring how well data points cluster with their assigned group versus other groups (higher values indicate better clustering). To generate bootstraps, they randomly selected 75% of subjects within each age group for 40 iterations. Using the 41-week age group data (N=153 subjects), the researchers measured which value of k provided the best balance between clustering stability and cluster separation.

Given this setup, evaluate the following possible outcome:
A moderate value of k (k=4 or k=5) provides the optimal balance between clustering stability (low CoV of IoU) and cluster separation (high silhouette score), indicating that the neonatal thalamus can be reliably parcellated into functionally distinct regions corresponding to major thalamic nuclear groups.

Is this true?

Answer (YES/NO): YES